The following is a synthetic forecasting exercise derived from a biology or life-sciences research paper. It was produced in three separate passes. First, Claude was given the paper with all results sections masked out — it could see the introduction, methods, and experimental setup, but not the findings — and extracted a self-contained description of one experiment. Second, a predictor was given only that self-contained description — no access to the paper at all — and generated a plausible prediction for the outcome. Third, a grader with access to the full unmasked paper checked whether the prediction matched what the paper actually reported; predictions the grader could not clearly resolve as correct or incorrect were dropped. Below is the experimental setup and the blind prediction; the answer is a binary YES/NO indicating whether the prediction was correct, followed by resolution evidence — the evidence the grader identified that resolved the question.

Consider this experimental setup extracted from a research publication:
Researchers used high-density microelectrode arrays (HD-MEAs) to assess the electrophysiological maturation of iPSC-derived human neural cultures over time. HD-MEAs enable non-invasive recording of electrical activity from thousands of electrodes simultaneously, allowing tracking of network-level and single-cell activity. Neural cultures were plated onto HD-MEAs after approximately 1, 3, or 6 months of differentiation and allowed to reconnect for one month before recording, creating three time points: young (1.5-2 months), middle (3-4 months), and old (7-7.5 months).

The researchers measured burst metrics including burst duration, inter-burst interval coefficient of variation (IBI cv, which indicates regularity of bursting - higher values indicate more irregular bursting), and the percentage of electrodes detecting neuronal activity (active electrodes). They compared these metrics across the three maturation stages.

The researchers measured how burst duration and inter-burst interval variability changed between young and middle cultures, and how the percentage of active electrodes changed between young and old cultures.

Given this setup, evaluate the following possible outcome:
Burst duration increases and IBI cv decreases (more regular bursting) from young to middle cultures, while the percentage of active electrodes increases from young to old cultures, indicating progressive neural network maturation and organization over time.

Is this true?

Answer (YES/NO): NO